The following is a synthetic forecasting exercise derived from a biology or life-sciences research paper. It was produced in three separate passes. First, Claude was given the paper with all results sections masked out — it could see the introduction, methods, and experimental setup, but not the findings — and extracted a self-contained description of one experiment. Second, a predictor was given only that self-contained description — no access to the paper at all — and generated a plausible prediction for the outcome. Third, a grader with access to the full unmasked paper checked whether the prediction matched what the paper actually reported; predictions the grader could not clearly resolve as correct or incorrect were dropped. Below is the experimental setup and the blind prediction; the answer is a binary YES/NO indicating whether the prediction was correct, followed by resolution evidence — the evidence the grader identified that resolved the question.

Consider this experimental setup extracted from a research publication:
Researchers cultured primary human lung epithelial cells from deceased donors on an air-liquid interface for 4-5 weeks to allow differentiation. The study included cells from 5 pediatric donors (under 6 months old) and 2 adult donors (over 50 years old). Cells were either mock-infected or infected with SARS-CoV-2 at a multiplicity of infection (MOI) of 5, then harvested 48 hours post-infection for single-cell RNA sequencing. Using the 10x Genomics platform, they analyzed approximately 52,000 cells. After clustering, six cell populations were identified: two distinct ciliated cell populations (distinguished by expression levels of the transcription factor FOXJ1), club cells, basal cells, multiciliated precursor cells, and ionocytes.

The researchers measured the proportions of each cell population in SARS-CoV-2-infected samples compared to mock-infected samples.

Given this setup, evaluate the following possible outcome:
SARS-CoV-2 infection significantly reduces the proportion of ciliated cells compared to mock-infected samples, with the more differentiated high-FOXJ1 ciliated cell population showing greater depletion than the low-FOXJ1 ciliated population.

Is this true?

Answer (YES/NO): NO